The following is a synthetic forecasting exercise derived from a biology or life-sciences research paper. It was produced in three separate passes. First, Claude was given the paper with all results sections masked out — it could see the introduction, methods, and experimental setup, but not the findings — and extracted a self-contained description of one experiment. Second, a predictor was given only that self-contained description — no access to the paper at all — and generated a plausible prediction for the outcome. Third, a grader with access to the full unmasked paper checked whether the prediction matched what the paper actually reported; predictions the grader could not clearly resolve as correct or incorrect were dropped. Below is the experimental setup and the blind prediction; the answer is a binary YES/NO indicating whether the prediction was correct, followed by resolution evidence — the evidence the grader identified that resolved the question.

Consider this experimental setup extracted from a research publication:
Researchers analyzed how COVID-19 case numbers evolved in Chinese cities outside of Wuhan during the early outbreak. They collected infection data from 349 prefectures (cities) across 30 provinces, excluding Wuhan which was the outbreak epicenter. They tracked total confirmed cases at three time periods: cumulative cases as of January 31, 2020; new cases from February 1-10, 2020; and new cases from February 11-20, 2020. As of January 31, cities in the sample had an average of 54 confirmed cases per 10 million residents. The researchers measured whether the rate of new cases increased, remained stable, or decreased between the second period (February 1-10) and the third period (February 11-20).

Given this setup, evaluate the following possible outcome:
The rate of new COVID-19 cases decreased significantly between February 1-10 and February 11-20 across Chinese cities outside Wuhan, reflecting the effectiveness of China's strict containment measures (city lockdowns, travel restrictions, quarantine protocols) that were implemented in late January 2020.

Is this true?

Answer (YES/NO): YES